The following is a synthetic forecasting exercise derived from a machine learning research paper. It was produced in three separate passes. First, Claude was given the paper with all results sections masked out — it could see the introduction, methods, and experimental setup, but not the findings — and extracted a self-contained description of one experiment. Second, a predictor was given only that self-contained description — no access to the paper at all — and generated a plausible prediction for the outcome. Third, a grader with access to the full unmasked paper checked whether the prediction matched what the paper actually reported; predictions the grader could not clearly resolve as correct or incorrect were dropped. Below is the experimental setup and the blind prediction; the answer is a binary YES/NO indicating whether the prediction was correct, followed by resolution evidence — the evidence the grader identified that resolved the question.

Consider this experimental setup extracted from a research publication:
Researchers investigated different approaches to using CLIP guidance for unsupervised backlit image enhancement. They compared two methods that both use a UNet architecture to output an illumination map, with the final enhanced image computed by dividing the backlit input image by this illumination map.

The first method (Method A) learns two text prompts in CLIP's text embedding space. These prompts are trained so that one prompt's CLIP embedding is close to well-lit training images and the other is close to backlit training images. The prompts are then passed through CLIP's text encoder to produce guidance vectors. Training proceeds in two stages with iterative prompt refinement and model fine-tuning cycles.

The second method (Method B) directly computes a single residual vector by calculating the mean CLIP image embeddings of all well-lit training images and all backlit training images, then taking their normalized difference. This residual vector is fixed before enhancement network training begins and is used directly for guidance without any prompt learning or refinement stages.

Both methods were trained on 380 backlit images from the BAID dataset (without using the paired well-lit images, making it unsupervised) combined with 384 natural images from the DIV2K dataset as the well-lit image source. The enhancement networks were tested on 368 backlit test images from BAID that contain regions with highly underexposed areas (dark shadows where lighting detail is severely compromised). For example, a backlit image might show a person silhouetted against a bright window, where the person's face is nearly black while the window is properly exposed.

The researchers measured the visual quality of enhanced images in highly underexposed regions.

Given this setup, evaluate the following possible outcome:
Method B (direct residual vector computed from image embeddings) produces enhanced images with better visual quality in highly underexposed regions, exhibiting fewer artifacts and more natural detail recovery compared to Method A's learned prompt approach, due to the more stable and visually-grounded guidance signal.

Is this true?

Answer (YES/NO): YES